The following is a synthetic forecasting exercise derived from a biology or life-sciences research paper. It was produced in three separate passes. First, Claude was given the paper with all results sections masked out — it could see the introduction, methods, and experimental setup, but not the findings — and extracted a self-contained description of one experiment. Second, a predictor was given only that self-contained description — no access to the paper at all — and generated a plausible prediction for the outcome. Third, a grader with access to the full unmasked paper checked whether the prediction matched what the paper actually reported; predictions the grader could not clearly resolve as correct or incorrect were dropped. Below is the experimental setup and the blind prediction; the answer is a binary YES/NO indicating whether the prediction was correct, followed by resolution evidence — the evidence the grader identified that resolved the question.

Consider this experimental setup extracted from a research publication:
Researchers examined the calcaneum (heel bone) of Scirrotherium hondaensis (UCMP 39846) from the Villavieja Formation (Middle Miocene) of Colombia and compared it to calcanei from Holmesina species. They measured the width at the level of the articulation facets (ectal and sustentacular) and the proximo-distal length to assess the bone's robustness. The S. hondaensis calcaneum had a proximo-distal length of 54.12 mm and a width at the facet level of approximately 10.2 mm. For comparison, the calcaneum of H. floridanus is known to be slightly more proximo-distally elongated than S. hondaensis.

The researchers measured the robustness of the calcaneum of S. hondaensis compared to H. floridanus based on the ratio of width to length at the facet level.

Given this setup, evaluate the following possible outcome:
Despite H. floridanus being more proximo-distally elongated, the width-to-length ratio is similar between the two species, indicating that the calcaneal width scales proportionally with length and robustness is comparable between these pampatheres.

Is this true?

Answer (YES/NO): NO